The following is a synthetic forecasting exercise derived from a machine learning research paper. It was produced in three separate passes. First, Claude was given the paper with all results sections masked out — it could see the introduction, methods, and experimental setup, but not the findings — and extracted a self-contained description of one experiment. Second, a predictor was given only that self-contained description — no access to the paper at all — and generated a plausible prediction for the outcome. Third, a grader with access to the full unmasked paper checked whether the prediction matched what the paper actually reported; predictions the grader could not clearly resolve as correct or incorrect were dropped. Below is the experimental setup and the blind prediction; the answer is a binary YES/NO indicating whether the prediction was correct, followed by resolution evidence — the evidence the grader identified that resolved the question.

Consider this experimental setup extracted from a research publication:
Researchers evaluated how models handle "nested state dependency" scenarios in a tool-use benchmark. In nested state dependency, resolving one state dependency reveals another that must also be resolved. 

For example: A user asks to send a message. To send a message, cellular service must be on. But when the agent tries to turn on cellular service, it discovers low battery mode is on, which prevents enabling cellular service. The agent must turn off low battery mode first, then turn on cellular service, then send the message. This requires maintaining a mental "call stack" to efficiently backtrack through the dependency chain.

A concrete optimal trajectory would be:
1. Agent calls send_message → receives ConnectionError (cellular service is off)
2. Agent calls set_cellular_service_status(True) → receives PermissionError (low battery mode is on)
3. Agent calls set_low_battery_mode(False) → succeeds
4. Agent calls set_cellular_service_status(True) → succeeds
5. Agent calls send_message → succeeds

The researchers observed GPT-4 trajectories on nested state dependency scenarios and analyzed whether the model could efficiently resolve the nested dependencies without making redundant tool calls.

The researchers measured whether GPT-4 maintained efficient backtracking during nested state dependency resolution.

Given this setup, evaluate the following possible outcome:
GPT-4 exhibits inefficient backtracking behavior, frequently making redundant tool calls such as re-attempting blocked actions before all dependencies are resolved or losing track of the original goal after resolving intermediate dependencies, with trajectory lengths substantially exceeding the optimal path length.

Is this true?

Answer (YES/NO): YES